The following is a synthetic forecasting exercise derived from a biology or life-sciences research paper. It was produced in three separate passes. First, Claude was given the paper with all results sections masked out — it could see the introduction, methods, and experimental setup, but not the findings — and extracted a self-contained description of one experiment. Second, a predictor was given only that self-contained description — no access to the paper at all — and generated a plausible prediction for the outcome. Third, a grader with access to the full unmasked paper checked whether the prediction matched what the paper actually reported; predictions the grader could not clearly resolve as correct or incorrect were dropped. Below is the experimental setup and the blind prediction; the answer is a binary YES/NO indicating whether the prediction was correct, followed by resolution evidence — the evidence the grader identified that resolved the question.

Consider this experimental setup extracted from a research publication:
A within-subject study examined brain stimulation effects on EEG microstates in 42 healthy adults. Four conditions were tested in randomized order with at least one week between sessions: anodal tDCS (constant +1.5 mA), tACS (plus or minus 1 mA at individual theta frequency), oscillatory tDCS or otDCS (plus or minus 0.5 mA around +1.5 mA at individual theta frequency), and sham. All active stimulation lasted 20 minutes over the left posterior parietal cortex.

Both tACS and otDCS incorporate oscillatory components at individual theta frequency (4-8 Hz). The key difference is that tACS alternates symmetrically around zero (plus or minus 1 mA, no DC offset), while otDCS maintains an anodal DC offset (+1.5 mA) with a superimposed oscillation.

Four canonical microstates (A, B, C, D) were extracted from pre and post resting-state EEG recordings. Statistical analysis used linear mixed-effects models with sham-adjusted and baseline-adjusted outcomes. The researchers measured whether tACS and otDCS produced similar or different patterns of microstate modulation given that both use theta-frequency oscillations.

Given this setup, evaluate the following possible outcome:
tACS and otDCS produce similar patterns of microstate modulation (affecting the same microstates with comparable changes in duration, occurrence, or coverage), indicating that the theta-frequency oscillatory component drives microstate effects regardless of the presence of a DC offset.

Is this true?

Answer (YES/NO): NO